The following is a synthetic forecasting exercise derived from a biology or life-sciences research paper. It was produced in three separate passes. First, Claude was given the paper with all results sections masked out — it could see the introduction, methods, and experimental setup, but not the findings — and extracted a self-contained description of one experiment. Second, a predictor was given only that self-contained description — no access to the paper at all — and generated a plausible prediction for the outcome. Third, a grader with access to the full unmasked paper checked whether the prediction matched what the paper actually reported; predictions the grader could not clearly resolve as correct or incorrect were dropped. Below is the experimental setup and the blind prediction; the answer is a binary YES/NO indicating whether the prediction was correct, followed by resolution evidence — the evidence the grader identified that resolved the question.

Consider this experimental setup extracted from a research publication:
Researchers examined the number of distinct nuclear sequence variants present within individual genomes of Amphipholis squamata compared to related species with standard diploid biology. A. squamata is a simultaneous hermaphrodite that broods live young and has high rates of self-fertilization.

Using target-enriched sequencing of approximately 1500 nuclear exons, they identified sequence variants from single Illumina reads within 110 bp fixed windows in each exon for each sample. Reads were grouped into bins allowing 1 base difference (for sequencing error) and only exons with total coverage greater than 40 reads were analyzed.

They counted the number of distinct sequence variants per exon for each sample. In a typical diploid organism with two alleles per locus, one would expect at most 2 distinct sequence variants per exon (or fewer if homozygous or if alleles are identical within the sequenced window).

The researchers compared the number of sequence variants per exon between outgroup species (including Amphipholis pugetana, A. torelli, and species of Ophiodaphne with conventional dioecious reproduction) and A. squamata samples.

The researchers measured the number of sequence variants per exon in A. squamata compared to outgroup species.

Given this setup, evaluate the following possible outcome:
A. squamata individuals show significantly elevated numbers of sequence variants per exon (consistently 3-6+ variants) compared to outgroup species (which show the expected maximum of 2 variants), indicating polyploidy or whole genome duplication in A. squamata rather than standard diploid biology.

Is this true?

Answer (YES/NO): NO